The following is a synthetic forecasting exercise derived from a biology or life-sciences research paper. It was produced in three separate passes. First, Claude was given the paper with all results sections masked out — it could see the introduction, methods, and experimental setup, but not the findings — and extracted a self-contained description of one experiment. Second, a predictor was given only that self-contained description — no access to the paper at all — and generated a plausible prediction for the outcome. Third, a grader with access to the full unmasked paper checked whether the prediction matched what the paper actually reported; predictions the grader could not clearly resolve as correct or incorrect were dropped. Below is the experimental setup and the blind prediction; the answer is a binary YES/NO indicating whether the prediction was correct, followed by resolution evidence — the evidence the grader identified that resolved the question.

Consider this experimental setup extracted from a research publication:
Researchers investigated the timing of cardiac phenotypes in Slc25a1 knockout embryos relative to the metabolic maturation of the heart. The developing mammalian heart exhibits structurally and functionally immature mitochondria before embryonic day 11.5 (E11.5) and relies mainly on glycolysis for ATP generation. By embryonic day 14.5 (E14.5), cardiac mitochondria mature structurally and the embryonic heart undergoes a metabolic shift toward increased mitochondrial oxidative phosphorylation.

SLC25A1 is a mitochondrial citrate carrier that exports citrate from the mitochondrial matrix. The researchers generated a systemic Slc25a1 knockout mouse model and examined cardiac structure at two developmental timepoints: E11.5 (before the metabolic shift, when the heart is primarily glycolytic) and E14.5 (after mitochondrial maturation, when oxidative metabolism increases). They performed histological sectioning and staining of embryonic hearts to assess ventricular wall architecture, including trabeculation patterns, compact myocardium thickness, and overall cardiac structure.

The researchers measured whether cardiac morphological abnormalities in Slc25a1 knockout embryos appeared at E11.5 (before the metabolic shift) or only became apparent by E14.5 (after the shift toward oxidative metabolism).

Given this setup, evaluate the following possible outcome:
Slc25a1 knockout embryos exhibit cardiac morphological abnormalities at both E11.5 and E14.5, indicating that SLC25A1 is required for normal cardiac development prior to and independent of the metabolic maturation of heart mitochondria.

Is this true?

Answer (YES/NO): NO